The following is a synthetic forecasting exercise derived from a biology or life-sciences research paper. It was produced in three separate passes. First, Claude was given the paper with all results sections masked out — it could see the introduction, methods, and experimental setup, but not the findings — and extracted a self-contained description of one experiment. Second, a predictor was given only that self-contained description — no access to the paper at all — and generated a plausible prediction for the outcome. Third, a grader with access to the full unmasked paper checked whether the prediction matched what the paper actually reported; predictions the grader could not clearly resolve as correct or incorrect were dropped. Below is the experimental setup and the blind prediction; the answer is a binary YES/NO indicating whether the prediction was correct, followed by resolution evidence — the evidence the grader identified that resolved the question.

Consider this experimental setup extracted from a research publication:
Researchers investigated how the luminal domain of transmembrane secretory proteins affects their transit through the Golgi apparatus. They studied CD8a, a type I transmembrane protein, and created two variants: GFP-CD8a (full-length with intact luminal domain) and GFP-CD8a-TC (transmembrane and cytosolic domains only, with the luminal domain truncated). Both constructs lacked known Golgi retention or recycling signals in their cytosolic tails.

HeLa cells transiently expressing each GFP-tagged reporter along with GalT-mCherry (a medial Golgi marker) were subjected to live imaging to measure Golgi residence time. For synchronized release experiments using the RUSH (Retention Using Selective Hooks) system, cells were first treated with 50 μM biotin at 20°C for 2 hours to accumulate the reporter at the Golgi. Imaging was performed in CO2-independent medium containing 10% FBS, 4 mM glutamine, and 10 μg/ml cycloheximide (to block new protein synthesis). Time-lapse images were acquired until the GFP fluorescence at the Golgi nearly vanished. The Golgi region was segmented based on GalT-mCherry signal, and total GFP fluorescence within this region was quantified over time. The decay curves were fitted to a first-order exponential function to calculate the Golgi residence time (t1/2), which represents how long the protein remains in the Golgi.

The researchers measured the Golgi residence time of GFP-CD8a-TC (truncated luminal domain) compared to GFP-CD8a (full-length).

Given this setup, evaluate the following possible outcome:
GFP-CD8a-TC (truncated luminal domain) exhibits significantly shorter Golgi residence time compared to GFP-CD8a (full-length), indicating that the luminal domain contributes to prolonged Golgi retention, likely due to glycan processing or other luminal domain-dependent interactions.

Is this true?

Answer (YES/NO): NO